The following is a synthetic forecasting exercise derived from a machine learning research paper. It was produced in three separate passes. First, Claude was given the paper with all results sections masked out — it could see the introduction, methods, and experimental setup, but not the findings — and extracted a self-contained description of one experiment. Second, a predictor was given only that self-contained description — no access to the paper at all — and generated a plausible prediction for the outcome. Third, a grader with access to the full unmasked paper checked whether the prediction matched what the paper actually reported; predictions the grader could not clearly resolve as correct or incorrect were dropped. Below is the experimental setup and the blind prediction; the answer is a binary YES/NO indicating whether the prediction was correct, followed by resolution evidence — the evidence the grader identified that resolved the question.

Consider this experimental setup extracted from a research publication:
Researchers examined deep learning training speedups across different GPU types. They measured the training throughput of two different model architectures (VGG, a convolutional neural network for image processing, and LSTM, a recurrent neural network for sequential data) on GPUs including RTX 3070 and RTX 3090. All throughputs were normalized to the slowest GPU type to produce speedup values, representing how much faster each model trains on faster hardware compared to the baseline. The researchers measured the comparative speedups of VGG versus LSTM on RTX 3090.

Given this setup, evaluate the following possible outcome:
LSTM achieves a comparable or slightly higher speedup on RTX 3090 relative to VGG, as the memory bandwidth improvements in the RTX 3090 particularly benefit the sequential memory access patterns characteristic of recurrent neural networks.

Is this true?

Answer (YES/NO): NO